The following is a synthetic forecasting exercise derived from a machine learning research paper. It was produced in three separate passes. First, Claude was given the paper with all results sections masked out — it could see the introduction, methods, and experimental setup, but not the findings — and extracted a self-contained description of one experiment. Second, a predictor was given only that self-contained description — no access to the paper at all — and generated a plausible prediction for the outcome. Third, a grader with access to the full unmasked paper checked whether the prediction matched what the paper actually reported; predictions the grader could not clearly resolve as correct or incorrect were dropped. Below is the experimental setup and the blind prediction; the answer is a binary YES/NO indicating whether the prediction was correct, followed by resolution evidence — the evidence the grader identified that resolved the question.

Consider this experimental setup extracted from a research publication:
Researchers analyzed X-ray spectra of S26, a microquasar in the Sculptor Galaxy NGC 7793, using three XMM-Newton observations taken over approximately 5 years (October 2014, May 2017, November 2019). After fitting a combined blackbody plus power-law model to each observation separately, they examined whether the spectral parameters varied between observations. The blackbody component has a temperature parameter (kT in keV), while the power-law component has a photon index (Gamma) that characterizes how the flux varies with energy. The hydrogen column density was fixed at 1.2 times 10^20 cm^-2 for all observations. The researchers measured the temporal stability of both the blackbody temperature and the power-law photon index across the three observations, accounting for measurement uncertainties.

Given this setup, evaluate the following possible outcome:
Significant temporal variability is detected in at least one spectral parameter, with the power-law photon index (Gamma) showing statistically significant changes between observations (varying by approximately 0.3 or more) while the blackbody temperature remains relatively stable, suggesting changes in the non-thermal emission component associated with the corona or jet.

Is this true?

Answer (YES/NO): NO